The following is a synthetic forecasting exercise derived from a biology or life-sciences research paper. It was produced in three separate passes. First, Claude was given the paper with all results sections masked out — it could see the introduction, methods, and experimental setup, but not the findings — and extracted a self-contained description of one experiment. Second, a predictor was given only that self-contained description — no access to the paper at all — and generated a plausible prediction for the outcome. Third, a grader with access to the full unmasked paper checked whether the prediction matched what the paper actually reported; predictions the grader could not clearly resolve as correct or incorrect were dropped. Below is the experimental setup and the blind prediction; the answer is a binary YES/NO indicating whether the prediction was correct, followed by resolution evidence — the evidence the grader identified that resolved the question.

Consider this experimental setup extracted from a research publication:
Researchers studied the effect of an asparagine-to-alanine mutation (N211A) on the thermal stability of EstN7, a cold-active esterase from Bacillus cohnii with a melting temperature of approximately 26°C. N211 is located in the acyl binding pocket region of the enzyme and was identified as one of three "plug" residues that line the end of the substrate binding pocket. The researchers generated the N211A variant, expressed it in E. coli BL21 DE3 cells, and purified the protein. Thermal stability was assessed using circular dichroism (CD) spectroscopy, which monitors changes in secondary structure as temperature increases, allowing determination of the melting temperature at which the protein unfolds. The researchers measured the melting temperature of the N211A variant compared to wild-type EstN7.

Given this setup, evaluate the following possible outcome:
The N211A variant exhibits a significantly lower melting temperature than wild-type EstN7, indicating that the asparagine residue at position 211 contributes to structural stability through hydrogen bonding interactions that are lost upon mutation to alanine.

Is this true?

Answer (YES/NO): NO